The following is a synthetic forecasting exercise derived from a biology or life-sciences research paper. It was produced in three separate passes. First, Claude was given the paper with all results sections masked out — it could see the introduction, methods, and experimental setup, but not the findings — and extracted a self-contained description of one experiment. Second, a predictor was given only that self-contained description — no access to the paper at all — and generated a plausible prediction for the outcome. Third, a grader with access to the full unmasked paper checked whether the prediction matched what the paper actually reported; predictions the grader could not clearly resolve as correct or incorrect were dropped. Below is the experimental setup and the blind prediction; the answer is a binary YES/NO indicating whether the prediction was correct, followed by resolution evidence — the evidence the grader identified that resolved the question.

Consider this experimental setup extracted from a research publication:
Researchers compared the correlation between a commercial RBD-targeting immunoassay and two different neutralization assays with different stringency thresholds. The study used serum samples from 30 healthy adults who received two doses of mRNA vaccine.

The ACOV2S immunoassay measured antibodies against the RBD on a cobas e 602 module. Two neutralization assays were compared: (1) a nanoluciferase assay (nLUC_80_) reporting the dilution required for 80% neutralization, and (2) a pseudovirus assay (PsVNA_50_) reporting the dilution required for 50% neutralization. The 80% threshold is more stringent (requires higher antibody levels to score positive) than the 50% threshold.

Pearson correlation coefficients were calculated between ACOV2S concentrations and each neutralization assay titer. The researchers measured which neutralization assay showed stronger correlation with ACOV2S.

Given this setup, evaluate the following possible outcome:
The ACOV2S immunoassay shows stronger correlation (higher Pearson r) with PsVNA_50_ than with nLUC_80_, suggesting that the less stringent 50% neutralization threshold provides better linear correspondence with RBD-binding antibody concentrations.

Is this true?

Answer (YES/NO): NO